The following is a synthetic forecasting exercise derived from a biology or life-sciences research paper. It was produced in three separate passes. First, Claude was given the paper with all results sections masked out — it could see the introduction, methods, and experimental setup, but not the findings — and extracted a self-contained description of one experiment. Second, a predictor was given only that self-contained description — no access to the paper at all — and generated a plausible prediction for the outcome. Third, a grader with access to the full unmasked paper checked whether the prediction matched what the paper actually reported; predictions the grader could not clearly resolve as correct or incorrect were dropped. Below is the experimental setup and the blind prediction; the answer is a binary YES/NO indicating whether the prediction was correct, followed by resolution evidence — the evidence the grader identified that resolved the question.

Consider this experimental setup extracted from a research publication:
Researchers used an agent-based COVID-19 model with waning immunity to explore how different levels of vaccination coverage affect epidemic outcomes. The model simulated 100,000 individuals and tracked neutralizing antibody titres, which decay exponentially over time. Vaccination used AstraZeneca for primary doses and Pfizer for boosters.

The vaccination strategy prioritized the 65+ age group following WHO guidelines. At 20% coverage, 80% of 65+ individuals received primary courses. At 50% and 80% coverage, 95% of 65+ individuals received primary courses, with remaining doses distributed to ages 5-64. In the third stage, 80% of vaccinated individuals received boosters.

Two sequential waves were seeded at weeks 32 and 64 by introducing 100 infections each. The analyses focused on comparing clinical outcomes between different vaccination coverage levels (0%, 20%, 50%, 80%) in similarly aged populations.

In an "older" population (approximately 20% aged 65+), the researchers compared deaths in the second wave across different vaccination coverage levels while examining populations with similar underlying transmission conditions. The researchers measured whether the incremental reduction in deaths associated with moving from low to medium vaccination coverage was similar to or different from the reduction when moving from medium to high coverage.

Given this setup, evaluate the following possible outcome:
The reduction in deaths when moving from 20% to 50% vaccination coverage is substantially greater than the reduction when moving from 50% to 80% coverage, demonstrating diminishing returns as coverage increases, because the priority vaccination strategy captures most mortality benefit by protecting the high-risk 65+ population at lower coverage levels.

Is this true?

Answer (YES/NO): NO